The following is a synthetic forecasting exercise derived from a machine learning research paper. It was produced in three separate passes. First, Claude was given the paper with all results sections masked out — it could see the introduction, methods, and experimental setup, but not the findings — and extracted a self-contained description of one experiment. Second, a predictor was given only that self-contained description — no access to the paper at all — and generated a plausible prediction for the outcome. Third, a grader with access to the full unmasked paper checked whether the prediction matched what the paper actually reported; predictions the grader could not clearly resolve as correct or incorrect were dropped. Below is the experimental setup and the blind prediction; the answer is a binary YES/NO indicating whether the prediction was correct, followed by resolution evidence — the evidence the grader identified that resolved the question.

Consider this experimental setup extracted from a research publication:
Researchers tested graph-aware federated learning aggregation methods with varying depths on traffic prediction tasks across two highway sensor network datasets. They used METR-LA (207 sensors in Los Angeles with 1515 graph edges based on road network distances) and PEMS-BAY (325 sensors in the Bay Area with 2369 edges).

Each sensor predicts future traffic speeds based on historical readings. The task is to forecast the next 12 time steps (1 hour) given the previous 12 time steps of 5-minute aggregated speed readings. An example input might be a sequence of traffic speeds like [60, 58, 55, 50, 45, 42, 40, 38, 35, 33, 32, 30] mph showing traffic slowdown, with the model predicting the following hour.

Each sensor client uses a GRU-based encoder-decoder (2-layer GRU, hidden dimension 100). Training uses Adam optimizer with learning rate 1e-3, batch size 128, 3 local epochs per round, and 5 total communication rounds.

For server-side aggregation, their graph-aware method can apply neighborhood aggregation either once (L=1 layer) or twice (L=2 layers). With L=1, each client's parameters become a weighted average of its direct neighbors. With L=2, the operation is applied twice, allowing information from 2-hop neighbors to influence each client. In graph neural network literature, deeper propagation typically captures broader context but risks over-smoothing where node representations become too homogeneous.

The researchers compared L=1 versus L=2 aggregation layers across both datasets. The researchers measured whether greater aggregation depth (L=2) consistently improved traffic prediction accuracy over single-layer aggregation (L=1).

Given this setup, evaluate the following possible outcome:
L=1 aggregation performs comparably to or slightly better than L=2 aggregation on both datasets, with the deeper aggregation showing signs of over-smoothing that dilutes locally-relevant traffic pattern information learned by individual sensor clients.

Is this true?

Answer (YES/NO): NO